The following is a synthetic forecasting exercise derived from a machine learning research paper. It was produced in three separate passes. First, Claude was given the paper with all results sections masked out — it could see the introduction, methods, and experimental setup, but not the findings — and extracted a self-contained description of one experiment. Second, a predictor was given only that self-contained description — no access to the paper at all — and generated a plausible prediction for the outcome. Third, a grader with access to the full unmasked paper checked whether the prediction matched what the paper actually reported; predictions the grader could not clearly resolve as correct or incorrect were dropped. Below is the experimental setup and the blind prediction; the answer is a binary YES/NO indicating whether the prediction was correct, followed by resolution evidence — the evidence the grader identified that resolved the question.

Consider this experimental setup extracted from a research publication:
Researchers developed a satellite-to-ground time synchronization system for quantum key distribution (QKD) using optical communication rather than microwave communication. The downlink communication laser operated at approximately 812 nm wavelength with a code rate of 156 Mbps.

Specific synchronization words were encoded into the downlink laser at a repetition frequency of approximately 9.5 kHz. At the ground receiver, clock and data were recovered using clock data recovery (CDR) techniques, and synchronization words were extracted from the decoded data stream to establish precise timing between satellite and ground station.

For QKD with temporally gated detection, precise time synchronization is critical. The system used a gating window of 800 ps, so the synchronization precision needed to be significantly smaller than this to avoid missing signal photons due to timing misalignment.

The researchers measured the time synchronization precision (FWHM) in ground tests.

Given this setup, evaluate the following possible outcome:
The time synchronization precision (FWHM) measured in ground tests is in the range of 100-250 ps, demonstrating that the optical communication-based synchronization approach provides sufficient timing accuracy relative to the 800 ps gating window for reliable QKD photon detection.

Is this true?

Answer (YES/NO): YES